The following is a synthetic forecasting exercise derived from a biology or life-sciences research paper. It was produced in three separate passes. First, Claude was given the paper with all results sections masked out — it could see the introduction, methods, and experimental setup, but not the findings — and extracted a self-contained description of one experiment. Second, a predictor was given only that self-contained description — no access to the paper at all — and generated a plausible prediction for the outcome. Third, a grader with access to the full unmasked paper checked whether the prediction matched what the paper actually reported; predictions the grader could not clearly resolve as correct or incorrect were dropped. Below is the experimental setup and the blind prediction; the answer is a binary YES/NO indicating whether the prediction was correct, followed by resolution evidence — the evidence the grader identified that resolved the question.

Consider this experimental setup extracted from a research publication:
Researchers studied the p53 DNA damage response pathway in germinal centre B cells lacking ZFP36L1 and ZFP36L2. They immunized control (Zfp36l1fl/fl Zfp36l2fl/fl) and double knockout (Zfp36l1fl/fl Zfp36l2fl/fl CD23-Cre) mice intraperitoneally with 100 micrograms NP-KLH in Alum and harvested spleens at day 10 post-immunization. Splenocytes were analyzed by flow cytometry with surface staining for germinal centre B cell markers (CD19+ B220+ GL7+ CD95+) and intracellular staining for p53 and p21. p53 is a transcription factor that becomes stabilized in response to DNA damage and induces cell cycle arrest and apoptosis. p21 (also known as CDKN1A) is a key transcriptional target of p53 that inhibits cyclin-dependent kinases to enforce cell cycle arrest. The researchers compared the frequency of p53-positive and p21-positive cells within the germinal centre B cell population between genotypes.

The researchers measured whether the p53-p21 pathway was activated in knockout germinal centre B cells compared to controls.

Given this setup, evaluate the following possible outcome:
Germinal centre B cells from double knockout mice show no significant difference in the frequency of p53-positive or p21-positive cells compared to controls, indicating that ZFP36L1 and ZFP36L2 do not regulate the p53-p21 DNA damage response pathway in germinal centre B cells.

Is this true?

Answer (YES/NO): NO